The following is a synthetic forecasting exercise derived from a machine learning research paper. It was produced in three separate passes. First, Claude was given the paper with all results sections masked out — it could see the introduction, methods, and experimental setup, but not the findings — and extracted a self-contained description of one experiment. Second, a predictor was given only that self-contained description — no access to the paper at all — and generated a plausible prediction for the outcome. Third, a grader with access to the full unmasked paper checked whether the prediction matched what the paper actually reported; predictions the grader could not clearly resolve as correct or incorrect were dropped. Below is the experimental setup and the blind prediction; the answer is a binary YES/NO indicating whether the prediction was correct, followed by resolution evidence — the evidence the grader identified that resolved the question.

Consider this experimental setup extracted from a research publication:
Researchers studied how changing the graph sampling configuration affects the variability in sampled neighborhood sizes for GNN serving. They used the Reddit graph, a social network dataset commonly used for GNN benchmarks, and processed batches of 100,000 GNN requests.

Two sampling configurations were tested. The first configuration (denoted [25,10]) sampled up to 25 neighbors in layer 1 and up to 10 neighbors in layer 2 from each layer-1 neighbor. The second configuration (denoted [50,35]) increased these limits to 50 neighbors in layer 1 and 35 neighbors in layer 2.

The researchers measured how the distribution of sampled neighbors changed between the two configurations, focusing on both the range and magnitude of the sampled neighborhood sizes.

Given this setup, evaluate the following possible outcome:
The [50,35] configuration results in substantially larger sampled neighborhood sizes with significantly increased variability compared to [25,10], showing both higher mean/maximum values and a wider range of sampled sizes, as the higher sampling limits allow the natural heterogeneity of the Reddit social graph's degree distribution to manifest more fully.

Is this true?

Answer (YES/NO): YES